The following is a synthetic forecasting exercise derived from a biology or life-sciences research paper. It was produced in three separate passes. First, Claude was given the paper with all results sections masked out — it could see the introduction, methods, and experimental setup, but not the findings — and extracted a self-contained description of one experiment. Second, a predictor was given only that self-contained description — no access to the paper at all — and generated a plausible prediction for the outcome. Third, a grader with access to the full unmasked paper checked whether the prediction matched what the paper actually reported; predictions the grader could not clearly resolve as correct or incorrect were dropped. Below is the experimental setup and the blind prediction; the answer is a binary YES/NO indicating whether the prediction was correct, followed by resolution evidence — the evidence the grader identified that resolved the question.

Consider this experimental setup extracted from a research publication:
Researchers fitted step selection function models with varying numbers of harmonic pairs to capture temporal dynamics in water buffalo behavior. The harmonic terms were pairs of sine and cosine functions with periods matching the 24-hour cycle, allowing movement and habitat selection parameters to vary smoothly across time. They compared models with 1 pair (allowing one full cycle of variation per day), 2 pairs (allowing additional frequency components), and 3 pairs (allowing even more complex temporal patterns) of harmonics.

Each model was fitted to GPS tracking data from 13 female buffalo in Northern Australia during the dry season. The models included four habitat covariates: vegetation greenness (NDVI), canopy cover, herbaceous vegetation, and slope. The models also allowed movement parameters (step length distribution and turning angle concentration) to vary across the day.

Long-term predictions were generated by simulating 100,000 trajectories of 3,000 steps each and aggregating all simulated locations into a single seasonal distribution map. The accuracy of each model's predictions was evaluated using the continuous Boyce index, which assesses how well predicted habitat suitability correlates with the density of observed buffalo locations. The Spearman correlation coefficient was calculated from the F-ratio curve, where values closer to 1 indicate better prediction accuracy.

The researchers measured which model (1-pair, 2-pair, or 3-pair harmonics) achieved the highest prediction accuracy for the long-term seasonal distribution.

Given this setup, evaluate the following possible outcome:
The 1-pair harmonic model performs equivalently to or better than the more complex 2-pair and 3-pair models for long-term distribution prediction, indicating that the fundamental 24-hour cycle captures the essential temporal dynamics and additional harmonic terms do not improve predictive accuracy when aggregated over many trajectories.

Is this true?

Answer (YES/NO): NO